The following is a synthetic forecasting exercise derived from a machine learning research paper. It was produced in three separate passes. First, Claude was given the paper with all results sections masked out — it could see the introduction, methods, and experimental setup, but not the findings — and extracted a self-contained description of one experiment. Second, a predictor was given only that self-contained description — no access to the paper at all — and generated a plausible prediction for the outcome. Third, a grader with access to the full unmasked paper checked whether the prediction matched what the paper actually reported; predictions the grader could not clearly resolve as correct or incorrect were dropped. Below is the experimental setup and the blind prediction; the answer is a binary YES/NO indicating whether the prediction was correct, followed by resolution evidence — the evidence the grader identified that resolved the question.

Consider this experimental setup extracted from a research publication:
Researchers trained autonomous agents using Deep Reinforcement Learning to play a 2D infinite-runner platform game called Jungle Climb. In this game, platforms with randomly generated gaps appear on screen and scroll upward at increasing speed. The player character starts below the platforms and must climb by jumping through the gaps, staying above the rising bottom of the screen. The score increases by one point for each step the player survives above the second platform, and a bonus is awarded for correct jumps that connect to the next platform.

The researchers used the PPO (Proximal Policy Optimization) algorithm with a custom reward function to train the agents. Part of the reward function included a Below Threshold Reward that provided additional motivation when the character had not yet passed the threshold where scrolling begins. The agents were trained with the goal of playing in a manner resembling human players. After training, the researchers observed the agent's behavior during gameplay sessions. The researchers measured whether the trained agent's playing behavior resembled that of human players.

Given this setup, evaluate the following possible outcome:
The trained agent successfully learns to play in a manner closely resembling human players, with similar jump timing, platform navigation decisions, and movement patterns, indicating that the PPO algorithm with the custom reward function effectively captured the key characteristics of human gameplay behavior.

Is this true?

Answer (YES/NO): NO